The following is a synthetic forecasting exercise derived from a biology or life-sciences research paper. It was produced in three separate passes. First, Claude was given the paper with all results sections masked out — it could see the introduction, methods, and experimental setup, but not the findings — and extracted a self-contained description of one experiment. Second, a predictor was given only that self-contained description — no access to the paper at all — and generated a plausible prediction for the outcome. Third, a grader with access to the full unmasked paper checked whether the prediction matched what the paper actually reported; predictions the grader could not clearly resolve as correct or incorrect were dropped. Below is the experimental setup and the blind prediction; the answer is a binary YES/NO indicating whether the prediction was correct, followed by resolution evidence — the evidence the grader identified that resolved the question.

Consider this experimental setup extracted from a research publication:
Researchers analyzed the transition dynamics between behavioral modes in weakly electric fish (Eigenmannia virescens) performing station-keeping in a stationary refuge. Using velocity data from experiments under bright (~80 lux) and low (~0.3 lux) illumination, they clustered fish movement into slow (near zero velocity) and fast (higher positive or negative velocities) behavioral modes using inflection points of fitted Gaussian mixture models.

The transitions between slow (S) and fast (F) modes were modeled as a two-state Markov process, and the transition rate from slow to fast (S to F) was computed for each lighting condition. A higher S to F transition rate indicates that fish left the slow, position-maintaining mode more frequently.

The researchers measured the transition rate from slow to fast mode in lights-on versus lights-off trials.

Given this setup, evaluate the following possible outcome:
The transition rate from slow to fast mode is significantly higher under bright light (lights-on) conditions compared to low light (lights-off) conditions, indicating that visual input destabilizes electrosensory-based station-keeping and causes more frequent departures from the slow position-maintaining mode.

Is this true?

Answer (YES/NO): NO